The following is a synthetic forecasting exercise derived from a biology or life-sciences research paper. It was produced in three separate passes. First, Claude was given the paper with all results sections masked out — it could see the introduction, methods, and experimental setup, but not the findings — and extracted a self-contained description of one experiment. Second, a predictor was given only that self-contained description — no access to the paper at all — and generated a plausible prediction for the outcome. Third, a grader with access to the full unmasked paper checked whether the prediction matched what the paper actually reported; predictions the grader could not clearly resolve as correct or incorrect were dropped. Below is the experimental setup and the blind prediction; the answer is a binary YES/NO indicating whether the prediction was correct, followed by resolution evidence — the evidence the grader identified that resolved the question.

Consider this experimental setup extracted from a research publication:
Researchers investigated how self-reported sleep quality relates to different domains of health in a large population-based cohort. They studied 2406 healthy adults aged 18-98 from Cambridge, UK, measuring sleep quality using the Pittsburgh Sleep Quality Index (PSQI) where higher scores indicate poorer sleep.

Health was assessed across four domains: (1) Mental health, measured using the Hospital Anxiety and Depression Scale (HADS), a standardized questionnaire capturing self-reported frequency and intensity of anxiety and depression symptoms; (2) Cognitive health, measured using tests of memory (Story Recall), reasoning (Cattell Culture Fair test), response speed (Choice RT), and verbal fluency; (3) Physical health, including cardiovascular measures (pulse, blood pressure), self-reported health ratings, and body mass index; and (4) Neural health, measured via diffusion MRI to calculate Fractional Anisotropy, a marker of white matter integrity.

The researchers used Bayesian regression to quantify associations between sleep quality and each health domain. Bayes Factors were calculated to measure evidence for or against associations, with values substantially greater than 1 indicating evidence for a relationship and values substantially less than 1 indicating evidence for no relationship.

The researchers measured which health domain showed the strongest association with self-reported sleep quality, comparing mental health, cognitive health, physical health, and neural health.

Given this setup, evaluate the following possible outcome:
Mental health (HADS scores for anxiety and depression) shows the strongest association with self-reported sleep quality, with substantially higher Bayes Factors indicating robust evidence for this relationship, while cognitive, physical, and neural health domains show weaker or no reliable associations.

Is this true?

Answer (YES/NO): YES